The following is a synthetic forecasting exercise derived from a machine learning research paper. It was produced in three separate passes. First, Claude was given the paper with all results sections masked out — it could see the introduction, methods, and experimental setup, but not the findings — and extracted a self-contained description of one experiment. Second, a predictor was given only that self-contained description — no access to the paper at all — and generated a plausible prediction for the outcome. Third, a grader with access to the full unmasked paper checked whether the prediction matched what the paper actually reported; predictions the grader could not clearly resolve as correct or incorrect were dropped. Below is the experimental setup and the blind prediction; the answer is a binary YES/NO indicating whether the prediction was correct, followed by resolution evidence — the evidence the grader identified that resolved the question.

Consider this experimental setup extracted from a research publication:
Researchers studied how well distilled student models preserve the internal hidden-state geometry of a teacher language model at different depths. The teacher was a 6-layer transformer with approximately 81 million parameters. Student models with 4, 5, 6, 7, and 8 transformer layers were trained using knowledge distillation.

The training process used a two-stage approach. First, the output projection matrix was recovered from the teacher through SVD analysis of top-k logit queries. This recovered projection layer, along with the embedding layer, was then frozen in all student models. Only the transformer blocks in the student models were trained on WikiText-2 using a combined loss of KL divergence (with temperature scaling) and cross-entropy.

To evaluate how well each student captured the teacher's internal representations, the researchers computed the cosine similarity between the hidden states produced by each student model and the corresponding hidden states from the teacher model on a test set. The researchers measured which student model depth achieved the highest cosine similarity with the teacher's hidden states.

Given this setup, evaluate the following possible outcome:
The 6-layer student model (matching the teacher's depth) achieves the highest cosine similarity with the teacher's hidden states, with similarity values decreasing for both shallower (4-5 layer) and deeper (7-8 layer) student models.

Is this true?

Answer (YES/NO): YES